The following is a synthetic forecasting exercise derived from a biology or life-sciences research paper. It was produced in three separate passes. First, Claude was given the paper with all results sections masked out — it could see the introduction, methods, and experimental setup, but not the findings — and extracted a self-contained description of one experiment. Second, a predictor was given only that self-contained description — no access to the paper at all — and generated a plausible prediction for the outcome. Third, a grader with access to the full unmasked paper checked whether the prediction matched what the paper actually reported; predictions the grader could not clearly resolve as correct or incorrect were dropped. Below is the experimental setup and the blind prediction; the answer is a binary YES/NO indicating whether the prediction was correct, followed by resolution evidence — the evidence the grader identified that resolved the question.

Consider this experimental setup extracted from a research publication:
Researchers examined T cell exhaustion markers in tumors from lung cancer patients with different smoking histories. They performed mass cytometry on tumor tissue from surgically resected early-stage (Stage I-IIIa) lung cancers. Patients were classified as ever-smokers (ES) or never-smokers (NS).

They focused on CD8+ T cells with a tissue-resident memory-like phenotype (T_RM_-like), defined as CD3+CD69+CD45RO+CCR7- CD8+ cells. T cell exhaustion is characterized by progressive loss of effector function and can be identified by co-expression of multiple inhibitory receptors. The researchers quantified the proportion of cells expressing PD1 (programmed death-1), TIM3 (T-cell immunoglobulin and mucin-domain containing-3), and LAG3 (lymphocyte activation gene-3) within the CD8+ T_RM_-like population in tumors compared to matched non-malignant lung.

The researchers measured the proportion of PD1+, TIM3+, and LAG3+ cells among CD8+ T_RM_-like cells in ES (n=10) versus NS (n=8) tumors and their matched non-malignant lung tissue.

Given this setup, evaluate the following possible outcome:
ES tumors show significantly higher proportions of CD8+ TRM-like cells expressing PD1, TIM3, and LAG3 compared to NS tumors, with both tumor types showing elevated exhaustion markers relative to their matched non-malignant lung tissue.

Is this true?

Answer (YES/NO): NO